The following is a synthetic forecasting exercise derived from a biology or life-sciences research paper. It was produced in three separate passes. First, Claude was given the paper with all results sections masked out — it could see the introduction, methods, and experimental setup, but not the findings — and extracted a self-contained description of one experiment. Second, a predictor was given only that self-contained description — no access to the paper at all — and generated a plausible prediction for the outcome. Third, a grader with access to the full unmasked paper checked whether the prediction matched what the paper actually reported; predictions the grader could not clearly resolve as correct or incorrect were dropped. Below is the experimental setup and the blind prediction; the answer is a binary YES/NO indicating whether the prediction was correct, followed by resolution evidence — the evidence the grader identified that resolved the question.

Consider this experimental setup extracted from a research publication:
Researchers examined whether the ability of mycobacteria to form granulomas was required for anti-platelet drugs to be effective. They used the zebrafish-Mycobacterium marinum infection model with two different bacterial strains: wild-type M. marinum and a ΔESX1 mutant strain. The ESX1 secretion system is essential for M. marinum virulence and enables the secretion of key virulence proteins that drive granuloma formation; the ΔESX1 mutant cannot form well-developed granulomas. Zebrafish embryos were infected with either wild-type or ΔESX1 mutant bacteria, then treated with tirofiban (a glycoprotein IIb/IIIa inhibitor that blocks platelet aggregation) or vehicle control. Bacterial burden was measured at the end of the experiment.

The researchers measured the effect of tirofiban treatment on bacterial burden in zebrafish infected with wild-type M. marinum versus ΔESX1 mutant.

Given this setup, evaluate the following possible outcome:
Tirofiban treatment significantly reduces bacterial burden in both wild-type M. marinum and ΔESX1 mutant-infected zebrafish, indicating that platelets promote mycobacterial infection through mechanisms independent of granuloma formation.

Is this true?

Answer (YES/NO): NO